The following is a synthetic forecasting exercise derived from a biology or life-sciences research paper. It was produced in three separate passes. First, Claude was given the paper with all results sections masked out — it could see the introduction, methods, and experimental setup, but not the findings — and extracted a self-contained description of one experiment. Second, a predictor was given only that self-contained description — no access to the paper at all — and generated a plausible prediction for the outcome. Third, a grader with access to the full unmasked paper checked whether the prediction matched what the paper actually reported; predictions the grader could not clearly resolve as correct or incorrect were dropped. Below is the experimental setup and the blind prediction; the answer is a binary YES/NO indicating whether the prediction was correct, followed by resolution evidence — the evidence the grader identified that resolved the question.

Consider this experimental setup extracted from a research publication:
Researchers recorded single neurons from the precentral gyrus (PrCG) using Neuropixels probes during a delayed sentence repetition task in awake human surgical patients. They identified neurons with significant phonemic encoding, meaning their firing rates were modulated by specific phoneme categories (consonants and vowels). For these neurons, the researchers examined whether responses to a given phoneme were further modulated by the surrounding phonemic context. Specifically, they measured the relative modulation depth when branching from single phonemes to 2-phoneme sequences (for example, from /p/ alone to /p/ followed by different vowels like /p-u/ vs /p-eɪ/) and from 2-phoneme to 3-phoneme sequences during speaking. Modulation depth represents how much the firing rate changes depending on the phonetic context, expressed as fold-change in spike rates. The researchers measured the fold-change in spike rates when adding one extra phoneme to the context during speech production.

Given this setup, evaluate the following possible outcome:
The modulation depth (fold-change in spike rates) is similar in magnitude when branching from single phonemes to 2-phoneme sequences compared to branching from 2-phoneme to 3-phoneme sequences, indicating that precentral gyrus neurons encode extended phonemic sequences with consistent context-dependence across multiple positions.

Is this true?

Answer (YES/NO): NO